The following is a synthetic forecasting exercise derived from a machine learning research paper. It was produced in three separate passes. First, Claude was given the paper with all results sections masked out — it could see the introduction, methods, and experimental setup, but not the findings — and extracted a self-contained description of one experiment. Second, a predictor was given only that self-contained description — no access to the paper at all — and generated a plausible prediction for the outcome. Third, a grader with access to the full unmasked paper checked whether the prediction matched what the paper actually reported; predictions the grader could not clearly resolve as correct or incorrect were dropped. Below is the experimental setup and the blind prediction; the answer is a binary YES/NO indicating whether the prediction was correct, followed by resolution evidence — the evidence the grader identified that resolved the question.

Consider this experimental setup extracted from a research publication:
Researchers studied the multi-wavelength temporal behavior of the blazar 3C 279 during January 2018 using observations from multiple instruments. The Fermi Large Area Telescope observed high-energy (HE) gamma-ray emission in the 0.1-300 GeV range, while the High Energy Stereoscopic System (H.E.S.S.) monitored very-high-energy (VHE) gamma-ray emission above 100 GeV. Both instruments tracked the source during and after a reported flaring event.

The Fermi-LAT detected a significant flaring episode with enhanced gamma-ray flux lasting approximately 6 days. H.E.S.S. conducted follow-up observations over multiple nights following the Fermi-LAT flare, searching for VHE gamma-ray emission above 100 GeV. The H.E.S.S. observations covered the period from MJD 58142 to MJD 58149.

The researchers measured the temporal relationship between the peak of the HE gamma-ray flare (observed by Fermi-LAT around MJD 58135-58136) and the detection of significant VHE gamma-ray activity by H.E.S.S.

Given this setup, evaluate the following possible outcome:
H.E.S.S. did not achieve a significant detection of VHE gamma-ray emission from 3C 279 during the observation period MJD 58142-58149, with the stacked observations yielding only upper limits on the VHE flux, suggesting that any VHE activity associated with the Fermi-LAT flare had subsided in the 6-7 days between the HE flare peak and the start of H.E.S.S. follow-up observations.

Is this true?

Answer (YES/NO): NO